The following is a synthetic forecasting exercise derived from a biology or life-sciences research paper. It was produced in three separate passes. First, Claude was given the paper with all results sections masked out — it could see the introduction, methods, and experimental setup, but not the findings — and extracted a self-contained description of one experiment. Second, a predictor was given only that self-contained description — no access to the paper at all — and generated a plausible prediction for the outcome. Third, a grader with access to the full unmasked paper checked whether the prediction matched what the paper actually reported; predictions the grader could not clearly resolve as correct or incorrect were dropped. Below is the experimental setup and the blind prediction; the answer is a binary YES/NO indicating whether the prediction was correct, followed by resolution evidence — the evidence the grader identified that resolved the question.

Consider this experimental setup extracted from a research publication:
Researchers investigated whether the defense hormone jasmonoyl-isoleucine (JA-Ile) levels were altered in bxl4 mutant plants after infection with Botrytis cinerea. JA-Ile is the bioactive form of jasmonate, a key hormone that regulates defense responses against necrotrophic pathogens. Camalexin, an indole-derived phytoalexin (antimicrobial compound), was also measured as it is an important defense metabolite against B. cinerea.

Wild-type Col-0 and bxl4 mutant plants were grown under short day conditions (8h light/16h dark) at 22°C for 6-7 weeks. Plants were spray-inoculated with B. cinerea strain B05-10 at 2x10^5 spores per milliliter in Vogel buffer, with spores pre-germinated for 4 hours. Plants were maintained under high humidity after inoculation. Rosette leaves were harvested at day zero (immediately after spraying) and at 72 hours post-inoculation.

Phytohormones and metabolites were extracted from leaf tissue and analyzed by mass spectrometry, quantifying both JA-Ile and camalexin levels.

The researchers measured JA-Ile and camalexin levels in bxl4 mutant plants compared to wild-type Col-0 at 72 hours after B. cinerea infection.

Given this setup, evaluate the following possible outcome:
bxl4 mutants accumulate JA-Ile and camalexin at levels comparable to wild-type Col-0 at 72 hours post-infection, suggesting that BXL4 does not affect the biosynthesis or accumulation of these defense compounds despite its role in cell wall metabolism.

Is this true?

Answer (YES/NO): NO